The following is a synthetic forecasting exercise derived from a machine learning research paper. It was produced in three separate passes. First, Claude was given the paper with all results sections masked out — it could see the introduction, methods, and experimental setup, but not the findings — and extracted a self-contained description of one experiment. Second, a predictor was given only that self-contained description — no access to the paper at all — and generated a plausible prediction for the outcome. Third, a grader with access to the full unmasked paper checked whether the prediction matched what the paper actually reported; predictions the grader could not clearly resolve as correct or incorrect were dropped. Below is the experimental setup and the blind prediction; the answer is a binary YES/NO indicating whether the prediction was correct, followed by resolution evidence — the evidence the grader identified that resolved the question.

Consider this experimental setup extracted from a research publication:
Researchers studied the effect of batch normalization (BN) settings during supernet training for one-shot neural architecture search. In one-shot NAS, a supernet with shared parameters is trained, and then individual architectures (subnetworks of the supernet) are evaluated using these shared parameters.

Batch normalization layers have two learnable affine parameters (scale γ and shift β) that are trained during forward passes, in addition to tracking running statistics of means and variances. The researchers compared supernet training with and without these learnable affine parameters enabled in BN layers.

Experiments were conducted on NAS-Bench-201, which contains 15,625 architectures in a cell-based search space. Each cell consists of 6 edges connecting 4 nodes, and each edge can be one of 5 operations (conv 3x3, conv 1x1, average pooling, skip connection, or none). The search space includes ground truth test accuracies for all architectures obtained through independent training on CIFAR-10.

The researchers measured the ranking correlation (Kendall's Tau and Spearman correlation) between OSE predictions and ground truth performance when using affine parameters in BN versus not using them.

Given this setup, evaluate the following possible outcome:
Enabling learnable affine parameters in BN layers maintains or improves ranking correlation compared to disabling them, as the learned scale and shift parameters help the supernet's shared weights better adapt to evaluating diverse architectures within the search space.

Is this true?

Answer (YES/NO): NO